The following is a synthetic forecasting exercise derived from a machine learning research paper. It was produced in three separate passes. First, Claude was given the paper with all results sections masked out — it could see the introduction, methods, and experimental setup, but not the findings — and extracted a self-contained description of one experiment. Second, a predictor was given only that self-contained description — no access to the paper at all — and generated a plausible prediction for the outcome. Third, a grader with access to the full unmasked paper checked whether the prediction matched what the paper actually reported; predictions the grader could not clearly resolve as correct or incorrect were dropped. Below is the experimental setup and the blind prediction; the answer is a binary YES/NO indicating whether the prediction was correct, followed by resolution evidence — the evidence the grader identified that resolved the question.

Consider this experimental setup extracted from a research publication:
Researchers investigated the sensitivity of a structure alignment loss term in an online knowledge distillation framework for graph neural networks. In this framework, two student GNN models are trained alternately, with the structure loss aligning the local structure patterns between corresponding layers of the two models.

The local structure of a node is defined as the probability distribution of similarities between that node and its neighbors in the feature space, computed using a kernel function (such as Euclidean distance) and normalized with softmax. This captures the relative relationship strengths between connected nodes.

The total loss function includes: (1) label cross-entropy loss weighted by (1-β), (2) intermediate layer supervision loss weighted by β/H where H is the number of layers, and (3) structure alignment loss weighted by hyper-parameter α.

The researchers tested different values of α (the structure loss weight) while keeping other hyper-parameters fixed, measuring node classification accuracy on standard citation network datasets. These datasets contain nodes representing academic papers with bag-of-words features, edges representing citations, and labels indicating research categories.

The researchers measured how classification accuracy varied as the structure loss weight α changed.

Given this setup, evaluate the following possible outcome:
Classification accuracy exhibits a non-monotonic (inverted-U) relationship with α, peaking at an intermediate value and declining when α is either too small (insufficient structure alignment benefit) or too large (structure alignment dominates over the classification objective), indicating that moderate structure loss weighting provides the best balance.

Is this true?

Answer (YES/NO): NO